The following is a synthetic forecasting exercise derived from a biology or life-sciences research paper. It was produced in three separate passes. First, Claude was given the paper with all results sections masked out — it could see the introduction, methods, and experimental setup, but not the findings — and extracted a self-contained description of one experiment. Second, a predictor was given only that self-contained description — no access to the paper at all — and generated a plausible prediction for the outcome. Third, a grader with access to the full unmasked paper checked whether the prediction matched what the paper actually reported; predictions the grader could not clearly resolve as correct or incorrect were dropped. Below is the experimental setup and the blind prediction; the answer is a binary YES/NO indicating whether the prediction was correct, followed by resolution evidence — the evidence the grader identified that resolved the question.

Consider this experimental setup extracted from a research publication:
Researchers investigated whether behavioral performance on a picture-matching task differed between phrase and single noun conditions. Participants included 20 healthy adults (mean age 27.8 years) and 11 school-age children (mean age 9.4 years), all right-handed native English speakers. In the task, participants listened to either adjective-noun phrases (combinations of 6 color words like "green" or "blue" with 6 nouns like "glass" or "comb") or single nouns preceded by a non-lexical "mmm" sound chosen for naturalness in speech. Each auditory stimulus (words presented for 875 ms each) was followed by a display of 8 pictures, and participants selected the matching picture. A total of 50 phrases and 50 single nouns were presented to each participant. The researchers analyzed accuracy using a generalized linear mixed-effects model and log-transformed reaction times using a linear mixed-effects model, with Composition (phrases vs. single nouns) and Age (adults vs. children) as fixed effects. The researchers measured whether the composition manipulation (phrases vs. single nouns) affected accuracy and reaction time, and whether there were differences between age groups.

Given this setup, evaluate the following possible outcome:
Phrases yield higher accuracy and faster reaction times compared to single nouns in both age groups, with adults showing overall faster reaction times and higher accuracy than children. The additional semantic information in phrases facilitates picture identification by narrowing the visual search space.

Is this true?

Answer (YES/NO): NO